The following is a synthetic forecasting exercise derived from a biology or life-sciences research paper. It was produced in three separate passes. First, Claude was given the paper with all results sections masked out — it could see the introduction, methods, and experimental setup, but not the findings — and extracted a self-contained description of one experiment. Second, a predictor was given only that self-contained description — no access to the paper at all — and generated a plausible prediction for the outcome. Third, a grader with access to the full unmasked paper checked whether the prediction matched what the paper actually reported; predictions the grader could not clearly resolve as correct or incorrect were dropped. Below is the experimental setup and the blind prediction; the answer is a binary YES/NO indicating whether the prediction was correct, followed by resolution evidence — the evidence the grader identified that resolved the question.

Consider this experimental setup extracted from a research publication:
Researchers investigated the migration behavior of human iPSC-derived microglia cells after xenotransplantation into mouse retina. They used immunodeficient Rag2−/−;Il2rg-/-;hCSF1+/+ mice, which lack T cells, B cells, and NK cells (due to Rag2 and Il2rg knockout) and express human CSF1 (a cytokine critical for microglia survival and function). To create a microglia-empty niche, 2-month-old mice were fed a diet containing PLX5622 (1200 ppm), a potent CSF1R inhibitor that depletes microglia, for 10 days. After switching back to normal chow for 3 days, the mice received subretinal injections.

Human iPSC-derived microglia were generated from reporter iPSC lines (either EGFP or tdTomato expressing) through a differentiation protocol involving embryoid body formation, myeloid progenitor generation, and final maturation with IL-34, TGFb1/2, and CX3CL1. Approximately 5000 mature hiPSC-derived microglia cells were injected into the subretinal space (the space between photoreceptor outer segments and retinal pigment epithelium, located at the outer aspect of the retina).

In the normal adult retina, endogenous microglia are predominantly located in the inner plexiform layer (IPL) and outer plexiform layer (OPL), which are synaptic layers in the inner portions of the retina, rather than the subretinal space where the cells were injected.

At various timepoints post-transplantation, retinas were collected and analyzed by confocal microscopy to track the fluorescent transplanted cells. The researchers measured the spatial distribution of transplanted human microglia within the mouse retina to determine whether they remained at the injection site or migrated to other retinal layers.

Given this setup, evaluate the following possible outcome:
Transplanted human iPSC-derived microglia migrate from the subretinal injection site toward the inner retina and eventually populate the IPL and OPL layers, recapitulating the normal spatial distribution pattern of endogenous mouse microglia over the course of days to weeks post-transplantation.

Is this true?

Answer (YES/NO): YES